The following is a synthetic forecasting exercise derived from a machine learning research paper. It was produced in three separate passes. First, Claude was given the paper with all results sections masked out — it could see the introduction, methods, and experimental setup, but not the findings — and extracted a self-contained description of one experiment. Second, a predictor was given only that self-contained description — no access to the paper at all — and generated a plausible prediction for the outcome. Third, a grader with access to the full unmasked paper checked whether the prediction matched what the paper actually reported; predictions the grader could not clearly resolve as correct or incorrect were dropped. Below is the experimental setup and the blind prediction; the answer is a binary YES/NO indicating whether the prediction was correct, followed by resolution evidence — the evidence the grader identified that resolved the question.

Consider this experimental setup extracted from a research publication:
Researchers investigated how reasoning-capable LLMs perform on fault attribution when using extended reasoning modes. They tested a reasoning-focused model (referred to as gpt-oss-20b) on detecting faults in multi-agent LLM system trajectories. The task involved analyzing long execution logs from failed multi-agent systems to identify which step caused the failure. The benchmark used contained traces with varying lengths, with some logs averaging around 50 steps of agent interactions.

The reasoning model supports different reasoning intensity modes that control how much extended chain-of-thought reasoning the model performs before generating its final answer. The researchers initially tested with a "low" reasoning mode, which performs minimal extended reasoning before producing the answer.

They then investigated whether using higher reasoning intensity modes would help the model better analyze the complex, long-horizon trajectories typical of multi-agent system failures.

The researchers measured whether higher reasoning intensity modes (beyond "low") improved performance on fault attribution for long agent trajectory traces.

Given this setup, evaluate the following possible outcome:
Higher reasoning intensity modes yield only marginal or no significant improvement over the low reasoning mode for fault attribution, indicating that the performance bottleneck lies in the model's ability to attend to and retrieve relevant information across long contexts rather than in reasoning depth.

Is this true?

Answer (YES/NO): NO